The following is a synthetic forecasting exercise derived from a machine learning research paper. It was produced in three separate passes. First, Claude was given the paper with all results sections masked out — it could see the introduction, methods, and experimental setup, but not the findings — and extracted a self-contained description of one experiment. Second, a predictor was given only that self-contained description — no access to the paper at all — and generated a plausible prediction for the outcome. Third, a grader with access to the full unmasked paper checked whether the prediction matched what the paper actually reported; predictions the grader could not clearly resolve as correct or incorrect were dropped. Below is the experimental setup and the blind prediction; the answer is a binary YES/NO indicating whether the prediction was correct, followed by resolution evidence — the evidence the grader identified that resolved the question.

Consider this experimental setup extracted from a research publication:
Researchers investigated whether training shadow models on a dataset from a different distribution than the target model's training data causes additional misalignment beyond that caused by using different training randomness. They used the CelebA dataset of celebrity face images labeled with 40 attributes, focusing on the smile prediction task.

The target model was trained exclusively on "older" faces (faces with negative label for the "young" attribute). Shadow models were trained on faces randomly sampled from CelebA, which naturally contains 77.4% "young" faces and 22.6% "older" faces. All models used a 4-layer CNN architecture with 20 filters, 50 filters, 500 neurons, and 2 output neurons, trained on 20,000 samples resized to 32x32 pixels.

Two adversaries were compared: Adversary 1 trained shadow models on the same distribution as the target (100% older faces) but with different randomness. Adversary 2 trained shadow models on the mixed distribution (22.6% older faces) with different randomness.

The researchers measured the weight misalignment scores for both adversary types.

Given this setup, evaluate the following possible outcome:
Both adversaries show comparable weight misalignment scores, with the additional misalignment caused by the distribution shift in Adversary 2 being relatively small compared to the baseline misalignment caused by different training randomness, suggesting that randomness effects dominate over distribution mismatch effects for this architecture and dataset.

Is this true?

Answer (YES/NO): YES